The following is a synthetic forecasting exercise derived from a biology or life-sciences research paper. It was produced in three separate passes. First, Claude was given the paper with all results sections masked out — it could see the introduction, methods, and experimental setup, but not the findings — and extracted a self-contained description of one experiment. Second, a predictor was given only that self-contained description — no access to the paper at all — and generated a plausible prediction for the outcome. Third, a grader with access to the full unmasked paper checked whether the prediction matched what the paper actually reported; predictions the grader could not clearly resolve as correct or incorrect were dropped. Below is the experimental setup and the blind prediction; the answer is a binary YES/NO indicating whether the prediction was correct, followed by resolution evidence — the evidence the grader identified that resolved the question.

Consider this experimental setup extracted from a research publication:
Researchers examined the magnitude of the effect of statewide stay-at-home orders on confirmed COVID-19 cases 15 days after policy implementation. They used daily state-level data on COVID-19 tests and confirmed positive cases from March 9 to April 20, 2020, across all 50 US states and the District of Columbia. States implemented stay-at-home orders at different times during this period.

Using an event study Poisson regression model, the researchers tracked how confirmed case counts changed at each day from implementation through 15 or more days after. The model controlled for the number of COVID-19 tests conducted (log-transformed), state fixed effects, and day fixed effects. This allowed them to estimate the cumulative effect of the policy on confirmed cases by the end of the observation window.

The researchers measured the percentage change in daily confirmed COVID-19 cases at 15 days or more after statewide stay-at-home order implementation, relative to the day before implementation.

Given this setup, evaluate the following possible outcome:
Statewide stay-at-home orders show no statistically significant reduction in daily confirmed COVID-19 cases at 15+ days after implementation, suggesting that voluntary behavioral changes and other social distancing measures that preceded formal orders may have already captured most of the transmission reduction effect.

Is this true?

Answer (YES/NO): NO